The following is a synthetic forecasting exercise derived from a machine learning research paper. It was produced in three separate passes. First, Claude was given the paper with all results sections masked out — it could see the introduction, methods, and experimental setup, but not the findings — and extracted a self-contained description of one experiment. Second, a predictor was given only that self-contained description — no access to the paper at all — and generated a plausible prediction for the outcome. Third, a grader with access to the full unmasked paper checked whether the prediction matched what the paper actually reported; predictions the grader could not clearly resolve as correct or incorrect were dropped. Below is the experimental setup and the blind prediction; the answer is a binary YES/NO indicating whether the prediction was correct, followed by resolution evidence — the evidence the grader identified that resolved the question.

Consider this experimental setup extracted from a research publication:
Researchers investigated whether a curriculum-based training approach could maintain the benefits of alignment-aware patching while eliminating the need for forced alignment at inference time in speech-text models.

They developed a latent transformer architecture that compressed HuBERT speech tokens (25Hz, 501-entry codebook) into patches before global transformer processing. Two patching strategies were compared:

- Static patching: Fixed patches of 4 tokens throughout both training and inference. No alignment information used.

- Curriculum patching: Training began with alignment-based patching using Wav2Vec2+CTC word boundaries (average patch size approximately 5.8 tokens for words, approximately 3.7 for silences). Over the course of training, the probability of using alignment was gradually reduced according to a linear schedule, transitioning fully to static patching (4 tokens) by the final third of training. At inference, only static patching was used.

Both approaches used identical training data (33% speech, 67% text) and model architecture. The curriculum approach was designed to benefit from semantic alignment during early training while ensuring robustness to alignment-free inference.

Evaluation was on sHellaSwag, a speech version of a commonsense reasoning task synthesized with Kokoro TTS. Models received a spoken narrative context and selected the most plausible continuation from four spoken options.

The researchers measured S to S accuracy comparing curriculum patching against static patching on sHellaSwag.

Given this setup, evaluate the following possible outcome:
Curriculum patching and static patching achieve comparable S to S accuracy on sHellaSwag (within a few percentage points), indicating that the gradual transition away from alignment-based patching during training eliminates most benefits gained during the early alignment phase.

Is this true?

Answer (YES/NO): NO